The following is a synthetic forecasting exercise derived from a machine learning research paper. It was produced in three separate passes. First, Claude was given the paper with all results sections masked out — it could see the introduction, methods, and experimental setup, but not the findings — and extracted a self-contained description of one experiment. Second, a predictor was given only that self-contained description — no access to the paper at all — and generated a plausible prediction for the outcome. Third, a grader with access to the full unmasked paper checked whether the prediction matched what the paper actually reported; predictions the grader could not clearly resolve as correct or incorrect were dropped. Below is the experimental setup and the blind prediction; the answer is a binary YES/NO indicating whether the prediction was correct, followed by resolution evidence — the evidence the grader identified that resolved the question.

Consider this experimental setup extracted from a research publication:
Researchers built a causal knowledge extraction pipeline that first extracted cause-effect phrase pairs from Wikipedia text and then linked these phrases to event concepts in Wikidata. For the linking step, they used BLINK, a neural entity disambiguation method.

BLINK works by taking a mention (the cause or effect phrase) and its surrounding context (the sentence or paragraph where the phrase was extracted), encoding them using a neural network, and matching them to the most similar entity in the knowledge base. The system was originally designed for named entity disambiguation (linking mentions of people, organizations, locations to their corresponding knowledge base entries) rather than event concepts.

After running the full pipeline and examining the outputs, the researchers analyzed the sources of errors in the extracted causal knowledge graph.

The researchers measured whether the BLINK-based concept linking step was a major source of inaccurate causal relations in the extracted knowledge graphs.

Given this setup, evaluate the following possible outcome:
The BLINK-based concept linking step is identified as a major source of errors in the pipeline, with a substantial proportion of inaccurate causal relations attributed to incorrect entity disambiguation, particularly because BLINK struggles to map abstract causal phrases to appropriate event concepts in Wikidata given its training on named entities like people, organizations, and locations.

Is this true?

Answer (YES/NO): YES